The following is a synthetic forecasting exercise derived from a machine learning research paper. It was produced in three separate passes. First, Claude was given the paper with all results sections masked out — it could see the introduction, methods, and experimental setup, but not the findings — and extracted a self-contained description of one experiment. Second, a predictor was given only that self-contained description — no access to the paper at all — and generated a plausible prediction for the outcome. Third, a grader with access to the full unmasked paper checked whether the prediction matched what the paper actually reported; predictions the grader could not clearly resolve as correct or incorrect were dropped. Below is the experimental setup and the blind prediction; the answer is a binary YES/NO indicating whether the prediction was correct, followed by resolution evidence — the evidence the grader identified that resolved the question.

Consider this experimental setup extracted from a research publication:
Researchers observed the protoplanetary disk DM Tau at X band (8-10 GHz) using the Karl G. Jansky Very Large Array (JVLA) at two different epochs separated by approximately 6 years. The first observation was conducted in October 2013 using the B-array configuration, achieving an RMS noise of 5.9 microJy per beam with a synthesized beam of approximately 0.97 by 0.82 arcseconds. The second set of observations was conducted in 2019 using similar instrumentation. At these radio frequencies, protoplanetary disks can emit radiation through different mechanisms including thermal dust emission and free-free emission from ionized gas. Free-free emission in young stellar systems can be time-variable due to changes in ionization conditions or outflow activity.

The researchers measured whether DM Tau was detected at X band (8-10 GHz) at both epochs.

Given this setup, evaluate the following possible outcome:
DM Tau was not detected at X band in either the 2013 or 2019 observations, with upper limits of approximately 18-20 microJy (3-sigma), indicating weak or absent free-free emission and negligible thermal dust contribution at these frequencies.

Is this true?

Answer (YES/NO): NO